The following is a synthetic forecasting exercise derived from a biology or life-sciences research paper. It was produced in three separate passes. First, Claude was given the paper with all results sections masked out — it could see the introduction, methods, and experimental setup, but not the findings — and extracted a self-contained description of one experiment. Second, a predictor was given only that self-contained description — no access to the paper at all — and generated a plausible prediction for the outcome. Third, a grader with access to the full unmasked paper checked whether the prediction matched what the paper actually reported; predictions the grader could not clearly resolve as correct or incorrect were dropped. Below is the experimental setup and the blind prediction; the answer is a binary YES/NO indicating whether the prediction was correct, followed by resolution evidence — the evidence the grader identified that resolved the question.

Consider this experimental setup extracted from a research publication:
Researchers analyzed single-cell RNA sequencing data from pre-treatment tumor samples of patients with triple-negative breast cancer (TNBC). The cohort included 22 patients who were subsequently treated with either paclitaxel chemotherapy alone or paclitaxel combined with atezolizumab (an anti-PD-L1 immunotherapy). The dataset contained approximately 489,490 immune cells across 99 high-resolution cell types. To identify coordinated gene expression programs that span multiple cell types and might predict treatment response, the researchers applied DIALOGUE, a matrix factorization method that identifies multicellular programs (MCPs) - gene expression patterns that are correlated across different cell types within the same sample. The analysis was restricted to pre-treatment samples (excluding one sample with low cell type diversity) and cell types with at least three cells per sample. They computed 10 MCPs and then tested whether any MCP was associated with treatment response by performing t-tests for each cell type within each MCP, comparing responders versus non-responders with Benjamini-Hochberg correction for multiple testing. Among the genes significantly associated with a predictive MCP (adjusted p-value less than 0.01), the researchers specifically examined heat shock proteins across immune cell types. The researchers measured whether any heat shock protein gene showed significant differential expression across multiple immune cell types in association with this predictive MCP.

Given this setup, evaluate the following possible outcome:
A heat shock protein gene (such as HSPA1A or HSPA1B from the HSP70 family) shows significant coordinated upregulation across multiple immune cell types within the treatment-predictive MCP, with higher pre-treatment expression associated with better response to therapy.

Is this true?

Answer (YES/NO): NO